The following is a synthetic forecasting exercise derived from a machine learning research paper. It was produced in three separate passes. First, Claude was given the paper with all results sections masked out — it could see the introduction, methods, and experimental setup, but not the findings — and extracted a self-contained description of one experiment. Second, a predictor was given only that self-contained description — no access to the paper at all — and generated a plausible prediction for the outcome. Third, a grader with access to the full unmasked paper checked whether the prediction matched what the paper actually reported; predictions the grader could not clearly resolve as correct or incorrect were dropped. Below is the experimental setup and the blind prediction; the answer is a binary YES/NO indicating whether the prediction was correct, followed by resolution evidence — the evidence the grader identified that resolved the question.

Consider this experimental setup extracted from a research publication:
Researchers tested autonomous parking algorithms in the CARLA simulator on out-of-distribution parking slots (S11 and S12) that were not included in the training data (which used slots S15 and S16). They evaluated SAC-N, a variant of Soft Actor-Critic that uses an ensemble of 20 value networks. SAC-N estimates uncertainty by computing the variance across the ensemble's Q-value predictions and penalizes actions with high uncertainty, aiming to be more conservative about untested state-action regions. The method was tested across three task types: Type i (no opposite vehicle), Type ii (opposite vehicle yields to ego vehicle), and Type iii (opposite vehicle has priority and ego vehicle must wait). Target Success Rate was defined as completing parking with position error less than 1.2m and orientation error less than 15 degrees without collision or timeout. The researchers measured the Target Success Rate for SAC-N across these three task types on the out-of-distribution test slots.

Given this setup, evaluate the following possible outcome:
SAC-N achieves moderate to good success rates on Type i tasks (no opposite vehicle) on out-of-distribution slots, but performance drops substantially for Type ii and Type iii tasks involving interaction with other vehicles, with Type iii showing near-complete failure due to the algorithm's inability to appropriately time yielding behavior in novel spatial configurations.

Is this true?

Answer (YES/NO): NO